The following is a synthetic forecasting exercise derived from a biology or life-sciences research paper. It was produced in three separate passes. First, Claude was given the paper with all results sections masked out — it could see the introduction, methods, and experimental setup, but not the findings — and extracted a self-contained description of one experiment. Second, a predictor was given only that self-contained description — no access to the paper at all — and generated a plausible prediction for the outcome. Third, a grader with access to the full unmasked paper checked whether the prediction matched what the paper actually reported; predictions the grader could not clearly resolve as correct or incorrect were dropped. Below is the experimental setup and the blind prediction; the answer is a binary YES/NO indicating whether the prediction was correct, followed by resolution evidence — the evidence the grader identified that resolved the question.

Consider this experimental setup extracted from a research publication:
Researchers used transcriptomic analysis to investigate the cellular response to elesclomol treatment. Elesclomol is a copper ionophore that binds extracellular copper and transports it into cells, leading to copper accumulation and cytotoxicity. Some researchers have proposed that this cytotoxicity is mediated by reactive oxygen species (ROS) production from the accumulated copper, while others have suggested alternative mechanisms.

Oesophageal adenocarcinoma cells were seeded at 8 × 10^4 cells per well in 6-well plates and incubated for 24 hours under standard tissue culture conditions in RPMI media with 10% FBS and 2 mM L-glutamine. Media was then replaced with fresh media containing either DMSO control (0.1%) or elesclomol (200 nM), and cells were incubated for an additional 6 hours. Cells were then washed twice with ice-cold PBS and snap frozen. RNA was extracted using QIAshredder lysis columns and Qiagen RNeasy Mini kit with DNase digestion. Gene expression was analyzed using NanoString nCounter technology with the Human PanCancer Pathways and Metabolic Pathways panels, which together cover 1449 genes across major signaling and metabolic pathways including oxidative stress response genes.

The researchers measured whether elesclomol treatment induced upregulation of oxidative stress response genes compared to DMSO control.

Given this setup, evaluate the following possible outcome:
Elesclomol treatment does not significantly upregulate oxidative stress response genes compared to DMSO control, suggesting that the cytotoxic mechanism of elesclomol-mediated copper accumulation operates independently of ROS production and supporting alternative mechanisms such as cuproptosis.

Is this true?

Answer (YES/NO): YES